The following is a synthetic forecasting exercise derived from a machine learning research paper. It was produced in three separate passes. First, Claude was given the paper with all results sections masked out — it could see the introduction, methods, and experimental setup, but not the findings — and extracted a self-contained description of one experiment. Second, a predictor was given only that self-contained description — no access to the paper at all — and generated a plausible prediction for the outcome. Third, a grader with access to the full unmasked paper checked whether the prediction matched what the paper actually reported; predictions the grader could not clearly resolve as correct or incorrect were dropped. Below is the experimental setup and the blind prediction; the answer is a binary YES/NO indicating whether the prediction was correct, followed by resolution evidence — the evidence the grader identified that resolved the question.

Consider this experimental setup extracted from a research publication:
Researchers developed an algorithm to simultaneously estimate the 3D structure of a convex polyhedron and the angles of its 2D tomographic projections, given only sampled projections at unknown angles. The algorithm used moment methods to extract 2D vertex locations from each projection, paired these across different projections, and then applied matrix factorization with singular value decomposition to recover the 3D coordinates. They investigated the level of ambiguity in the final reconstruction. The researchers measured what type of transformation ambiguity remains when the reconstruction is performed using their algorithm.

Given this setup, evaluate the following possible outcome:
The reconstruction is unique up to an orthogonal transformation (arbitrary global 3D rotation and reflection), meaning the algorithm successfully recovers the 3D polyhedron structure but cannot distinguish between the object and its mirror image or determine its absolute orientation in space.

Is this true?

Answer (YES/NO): YES